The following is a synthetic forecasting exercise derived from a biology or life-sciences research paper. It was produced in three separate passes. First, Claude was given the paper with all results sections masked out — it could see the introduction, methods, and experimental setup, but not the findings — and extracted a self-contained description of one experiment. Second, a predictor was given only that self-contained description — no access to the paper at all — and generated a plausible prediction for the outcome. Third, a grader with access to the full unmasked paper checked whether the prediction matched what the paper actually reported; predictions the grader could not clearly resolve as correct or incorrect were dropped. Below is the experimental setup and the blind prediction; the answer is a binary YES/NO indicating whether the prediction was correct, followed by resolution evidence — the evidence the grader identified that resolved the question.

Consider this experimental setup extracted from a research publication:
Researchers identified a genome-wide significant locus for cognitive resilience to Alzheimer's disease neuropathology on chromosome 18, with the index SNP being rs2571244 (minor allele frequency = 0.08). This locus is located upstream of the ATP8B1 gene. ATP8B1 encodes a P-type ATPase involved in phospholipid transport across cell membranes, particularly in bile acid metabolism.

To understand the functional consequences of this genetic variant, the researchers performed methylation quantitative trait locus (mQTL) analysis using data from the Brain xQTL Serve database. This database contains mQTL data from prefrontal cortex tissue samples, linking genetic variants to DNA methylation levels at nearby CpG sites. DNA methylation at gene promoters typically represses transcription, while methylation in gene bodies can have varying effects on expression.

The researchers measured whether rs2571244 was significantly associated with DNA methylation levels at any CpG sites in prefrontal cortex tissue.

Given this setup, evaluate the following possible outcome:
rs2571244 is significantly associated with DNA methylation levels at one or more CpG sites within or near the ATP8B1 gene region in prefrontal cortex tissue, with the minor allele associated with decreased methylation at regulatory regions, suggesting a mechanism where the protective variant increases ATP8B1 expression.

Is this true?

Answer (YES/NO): NO